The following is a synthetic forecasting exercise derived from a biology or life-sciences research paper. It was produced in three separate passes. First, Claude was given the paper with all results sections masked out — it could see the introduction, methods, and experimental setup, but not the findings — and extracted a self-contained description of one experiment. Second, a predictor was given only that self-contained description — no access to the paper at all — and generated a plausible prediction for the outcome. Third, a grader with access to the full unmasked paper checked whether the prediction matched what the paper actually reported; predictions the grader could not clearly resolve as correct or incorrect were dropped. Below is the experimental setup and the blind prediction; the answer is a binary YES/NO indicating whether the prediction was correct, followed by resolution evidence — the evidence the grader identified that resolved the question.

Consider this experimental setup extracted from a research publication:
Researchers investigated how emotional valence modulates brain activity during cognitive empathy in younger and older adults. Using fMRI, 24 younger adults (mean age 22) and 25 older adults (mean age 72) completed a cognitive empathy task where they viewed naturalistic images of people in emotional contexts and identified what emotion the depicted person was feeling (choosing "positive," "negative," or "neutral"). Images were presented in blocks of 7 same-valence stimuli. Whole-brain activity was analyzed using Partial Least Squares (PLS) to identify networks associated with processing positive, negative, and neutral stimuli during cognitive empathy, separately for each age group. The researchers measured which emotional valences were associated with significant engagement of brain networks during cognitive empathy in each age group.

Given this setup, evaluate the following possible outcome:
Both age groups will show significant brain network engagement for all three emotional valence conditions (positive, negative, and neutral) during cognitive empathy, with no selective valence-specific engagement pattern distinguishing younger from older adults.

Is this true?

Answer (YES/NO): NO